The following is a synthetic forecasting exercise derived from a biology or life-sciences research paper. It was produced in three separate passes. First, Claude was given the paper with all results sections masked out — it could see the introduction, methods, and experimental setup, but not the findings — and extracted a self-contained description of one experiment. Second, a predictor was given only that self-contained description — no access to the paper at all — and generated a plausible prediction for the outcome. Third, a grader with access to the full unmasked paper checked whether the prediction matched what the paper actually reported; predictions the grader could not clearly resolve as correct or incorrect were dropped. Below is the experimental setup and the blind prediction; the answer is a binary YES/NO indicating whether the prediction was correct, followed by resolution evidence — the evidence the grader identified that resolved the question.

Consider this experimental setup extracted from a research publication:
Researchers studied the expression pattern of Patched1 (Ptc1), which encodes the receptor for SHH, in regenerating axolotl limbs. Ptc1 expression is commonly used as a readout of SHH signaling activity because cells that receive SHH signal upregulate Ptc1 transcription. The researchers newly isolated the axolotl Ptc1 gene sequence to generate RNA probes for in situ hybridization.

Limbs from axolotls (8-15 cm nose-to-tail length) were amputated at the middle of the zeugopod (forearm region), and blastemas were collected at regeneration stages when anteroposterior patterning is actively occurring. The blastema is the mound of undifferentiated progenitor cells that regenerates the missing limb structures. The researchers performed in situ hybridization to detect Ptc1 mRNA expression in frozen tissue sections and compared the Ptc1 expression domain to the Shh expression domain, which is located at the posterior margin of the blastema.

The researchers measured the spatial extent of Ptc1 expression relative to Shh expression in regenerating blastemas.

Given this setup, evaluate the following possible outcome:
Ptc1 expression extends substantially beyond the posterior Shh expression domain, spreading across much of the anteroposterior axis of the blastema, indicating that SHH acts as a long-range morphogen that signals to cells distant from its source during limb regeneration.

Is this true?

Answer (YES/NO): NO